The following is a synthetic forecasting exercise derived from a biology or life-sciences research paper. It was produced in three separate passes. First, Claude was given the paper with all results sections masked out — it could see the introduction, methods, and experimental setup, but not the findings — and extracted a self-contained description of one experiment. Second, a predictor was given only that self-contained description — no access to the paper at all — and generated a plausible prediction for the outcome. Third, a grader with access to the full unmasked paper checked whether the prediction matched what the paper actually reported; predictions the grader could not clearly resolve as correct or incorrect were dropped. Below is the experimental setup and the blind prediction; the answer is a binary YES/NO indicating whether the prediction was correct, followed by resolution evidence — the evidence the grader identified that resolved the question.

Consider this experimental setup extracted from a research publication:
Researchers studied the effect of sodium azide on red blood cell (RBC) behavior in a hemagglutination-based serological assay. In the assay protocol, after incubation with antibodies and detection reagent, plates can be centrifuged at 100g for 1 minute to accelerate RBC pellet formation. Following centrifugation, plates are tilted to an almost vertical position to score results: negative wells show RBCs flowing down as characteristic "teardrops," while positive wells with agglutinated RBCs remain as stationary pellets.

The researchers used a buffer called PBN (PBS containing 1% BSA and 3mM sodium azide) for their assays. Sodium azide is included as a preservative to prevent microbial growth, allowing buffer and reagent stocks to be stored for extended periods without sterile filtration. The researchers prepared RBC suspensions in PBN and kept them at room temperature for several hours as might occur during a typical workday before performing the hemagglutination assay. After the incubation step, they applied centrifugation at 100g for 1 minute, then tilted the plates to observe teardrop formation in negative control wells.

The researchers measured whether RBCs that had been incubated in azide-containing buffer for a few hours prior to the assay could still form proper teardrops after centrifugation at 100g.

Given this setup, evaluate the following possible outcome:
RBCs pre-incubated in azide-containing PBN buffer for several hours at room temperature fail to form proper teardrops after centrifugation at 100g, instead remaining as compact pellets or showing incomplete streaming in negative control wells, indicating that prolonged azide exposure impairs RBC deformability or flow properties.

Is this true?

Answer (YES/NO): YES